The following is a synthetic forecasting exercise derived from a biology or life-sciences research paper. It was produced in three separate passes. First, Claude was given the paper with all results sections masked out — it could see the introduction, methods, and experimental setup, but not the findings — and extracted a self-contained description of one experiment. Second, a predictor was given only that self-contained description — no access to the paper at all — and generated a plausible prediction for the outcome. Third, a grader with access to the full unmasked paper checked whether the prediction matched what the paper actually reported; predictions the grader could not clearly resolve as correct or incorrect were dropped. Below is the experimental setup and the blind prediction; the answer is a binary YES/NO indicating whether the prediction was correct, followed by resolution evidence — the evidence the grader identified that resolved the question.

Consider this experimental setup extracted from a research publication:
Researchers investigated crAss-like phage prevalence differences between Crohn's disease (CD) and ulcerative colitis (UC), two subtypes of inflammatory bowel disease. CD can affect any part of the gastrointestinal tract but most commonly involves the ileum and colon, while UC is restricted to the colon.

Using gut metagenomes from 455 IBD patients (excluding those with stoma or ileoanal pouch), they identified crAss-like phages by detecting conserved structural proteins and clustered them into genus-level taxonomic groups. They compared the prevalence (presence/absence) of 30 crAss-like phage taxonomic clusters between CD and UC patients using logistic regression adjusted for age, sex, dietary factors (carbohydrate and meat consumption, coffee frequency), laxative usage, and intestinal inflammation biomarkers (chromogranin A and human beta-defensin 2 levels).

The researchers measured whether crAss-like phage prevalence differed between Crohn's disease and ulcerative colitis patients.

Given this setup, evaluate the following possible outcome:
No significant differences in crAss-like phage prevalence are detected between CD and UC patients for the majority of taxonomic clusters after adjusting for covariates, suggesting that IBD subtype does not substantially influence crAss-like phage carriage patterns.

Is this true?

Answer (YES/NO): YES